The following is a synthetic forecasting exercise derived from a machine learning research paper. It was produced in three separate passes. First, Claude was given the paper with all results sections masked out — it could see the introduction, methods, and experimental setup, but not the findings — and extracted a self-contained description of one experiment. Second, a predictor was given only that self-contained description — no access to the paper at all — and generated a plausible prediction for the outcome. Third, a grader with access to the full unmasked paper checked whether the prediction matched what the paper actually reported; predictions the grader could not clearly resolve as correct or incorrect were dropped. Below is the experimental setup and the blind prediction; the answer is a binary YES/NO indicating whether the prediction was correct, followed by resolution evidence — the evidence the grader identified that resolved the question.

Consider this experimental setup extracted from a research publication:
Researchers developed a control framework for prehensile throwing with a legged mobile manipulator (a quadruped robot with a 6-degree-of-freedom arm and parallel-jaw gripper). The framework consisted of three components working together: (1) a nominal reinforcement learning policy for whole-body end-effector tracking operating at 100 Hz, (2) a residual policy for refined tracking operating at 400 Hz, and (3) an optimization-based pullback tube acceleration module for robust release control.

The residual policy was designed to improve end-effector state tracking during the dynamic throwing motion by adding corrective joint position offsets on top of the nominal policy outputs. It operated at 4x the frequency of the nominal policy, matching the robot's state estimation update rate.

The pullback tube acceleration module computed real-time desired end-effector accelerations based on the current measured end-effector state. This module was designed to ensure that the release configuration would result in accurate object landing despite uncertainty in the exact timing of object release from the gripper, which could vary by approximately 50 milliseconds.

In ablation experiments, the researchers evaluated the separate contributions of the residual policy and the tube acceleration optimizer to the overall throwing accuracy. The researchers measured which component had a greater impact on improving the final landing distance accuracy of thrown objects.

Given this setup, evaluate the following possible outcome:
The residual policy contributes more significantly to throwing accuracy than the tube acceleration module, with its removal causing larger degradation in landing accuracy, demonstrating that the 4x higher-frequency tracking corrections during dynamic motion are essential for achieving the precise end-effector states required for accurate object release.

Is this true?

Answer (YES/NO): YES